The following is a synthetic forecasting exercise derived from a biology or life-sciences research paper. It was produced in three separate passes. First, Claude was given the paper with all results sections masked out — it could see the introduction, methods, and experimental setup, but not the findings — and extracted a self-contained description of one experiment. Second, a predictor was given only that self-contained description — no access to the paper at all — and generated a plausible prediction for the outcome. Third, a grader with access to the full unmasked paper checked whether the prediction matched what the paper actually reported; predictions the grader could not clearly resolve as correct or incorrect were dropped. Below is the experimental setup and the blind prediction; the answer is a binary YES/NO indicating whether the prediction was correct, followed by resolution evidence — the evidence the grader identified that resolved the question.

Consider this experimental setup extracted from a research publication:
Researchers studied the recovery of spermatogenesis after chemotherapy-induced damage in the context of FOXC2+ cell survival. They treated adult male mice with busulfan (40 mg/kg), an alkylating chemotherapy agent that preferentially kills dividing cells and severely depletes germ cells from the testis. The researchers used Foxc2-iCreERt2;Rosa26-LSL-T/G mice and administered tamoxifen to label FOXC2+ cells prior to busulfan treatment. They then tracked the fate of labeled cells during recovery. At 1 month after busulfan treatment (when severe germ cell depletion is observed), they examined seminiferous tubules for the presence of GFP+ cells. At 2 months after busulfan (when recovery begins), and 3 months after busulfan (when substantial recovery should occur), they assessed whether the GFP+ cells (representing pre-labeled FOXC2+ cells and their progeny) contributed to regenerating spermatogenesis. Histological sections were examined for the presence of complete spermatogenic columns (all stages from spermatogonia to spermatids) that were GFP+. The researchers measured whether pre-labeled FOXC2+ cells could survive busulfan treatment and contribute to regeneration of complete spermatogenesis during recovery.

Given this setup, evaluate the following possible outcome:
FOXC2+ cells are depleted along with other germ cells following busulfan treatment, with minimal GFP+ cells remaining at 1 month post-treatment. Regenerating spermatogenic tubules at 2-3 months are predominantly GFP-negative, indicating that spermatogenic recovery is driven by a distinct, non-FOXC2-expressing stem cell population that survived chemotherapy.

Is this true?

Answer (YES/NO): NO